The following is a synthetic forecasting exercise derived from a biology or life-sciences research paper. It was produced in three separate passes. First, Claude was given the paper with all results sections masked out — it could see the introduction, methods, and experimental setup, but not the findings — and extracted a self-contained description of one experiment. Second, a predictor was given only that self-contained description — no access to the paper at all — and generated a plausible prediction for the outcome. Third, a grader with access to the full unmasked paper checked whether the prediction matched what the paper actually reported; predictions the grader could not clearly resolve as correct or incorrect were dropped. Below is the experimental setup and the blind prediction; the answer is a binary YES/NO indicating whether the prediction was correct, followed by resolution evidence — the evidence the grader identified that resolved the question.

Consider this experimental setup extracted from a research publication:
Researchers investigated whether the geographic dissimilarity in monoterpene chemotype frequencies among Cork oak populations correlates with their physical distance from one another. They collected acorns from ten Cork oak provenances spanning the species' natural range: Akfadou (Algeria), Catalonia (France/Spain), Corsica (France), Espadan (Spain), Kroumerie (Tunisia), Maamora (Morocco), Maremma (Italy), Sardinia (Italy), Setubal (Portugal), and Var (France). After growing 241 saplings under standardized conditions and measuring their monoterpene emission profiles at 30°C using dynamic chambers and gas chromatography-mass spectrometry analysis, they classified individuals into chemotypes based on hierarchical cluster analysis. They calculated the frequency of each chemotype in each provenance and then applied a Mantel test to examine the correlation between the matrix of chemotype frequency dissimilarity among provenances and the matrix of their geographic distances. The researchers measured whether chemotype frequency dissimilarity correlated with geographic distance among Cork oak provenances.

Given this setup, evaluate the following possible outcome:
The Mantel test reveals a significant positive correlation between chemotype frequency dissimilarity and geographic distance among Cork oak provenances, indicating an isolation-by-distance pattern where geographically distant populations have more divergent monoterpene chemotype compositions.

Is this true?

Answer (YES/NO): NO